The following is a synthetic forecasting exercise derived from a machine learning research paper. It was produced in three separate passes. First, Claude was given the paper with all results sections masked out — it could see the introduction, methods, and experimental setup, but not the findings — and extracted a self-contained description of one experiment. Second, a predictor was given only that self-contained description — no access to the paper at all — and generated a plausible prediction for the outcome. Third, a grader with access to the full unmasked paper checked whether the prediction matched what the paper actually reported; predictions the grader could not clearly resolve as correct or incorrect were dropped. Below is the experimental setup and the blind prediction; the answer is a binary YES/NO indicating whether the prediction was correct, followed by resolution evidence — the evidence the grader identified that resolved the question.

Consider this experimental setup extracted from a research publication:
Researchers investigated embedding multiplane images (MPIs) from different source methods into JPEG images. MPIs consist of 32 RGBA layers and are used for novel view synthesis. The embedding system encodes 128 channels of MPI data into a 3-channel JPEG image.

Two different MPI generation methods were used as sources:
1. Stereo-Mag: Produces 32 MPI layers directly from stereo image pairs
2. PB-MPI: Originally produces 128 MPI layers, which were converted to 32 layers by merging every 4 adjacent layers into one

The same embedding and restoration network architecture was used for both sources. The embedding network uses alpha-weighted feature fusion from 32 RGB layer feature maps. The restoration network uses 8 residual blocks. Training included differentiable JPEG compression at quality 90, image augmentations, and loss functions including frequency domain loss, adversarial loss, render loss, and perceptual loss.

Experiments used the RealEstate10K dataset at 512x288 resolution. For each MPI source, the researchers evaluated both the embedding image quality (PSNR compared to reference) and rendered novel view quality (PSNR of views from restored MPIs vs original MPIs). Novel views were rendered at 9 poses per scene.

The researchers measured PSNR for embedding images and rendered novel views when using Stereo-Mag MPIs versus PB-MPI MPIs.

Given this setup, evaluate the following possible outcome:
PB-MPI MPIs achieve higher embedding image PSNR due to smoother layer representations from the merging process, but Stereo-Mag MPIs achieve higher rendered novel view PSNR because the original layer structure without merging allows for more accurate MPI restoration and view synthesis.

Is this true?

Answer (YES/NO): YES